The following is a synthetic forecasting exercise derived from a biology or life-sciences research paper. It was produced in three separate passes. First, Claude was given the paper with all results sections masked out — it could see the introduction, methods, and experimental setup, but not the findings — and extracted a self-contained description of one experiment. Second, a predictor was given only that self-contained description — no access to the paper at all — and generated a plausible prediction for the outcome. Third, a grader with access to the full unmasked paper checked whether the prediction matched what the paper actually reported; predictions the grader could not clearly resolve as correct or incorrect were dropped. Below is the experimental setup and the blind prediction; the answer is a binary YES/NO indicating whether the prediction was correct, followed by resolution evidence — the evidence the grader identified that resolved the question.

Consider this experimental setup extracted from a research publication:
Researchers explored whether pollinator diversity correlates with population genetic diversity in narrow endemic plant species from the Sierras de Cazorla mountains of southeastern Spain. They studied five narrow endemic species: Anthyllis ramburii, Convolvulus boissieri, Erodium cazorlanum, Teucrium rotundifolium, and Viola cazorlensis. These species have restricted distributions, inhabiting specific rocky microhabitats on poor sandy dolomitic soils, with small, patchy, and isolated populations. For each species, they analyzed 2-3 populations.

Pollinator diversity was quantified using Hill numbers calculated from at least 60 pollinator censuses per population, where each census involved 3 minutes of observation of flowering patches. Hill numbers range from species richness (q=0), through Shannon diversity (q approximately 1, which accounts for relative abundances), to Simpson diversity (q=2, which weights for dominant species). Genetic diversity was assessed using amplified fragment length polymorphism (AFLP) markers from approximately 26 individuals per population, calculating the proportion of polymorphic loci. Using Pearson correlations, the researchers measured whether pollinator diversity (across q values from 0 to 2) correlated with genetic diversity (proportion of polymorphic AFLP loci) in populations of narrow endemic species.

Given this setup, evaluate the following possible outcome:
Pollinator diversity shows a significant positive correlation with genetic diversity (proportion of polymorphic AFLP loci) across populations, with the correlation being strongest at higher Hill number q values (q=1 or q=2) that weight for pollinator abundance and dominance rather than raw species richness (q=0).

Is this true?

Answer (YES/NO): NO